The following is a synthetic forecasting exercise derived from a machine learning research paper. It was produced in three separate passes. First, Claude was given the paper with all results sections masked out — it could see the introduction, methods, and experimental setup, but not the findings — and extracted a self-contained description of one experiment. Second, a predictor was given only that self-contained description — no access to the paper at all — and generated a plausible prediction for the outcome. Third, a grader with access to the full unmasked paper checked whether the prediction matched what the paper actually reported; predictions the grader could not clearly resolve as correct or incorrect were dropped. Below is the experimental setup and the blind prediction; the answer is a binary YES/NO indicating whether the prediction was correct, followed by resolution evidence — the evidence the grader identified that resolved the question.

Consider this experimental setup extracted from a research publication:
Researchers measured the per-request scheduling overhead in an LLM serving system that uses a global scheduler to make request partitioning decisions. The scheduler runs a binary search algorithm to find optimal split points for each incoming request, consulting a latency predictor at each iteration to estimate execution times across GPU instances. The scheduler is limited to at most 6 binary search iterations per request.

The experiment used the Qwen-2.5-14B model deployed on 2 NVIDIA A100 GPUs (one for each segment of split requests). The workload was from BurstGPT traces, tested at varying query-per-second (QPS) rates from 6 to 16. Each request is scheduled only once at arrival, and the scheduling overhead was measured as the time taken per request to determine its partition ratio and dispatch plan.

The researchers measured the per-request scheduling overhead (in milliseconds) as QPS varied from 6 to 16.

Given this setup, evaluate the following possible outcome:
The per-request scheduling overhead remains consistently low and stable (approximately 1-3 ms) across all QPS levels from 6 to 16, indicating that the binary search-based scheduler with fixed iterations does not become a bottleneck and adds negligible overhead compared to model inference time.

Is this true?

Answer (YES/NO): NO